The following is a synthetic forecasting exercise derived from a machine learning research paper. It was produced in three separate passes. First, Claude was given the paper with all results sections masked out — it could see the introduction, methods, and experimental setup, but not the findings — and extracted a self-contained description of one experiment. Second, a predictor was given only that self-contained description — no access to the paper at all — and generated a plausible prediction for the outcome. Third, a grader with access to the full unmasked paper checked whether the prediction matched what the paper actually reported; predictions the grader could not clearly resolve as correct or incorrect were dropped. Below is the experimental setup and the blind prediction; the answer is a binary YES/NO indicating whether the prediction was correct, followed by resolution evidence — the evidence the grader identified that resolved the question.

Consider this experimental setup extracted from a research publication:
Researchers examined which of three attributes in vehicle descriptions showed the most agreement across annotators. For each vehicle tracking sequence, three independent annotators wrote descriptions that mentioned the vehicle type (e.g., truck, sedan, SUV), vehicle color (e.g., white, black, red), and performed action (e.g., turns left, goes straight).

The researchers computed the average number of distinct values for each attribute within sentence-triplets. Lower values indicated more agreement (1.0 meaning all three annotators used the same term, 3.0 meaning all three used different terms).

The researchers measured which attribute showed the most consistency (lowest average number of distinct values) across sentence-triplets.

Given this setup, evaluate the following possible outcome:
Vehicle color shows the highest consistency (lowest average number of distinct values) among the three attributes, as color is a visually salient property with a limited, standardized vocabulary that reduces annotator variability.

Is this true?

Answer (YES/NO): YES